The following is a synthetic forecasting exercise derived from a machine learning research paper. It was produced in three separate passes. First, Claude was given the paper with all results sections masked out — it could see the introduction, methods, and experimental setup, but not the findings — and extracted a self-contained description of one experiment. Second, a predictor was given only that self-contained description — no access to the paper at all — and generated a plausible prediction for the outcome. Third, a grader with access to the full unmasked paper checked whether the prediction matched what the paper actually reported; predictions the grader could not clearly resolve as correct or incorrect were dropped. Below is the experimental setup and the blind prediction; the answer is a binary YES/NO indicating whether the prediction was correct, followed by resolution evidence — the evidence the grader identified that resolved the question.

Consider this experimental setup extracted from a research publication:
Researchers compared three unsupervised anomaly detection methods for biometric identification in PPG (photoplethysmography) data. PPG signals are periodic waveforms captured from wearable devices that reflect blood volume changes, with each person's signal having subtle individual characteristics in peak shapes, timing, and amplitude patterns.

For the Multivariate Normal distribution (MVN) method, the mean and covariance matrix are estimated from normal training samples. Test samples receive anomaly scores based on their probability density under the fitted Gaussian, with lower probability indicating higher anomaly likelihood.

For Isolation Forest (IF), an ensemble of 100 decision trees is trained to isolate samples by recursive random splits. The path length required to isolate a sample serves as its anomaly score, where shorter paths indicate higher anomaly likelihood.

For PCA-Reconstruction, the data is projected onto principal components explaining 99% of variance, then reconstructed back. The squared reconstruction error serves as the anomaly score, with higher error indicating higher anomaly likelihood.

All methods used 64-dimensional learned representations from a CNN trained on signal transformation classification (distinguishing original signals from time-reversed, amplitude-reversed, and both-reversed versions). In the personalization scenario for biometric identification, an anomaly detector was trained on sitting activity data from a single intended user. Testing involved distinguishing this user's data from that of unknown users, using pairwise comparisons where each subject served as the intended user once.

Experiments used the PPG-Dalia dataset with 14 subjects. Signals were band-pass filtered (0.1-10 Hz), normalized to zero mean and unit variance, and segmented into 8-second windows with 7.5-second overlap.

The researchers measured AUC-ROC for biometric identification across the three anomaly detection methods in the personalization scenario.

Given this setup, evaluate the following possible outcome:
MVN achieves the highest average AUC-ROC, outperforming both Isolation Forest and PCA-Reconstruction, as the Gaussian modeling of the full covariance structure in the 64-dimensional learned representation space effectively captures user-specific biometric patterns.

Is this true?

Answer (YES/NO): NO